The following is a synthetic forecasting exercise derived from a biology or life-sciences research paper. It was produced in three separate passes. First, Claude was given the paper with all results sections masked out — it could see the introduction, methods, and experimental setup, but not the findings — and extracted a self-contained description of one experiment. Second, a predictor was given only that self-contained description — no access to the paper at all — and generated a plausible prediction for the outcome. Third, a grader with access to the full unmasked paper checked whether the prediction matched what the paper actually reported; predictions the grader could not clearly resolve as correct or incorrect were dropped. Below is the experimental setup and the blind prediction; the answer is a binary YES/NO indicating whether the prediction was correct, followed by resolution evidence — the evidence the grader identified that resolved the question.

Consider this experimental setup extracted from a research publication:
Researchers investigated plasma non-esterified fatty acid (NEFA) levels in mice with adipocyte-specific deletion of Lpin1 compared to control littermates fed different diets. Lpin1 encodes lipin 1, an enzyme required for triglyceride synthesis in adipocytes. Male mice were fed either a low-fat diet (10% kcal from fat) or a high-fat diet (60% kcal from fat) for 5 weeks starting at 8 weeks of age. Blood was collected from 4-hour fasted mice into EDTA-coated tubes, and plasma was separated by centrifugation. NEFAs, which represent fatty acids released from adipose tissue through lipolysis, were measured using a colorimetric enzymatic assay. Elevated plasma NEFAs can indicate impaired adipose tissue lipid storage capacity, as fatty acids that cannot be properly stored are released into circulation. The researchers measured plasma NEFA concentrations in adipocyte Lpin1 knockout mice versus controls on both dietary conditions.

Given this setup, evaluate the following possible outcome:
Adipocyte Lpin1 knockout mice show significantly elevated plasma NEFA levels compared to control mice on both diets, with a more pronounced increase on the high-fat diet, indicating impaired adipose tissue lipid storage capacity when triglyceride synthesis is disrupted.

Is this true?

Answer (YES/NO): NO